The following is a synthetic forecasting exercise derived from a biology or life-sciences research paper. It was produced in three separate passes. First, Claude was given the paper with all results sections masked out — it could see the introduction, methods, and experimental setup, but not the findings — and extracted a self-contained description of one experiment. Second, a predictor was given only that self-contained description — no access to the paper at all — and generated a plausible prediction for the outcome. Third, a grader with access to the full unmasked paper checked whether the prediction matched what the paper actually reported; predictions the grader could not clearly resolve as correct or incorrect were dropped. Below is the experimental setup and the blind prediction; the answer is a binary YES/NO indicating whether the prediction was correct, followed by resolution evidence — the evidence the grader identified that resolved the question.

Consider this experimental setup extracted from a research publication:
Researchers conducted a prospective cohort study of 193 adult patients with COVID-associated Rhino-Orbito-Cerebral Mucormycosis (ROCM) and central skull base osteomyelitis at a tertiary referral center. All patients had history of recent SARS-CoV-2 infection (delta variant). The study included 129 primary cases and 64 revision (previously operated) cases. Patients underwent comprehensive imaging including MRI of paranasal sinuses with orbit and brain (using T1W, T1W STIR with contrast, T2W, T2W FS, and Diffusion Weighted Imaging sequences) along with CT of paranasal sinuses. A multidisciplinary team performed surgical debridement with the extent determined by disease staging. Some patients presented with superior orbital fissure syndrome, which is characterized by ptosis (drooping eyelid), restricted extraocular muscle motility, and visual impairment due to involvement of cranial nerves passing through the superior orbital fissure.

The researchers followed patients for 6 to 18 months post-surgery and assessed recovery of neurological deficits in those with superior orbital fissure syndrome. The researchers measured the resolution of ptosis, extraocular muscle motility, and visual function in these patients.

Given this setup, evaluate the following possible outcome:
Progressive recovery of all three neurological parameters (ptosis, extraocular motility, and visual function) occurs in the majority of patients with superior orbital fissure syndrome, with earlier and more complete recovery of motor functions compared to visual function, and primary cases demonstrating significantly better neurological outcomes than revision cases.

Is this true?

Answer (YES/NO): NO